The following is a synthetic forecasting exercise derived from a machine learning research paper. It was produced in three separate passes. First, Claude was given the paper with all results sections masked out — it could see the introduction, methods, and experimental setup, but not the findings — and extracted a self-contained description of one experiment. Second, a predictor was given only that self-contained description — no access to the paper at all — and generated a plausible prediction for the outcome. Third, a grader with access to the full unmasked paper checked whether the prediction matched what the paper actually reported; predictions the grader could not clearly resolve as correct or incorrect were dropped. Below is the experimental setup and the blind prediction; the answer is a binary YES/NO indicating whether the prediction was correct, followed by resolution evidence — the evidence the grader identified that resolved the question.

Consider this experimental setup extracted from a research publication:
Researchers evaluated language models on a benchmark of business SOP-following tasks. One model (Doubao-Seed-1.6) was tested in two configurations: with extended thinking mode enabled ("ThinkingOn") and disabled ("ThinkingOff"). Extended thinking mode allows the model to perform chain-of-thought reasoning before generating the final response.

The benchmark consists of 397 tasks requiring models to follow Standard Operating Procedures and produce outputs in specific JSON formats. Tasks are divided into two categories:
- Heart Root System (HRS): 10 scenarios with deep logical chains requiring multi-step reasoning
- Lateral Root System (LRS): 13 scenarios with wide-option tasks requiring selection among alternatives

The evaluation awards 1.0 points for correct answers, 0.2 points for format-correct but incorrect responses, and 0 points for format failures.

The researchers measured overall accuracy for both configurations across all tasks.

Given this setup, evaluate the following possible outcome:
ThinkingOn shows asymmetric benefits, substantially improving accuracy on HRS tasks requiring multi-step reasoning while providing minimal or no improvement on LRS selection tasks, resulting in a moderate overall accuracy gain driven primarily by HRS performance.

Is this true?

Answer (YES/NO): NO